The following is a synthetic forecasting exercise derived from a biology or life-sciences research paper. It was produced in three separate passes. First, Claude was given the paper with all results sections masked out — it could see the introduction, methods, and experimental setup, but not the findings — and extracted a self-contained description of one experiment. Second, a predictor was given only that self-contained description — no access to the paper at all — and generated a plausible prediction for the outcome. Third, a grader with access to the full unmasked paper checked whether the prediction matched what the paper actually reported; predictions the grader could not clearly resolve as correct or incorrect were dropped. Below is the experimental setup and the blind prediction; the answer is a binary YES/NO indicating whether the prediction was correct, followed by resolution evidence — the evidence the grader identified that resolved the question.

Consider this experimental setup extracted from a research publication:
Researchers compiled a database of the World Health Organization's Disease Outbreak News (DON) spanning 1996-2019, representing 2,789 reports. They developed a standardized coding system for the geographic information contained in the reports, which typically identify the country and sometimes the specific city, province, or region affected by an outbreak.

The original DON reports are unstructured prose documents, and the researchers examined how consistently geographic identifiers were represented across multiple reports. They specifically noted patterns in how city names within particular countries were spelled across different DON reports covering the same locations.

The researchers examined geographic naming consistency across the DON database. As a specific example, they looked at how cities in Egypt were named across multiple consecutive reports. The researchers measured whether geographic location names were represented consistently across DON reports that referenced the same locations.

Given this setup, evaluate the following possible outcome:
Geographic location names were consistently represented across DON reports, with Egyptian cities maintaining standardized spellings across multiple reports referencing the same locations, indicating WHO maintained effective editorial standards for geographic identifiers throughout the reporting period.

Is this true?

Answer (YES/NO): NO